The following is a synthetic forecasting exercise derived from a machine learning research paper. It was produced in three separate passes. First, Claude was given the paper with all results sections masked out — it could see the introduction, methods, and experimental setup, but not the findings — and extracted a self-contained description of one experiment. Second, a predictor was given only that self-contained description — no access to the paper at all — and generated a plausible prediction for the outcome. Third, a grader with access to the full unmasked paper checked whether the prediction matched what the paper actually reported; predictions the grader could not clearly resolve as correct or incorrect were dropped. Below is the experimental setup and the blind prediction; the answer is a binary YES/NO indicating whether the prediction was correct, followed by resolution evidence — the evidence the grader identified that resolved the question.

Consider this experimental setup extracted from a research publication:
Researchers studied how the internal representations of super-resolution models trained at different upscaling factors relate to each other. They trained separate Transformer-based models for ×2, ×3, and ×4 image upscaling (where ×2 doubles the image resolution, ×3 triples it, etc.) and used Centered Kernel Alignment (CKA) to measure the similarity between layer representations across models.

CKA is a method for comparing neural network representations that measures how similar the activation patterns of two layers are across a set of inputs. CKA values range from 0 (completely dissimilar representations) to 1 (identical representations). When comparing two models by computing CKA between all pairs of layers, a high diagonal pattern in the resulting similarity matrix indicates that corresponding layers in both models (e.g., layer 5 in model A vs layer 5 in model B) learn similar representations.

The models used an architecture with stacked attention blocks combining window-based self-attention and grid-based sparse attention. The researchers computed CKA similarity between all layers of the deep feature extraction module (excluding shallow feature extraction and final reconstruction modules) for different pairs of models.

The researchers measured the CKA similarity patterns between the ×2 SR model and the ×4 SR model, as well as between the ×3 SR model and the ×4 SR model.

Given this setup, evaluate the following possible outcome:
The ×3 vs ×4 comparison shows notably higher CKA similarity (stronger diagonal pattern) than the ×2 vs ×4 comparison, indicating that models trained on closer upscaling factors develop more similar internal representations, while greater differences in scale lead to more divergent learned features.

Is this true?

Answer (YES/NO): YES